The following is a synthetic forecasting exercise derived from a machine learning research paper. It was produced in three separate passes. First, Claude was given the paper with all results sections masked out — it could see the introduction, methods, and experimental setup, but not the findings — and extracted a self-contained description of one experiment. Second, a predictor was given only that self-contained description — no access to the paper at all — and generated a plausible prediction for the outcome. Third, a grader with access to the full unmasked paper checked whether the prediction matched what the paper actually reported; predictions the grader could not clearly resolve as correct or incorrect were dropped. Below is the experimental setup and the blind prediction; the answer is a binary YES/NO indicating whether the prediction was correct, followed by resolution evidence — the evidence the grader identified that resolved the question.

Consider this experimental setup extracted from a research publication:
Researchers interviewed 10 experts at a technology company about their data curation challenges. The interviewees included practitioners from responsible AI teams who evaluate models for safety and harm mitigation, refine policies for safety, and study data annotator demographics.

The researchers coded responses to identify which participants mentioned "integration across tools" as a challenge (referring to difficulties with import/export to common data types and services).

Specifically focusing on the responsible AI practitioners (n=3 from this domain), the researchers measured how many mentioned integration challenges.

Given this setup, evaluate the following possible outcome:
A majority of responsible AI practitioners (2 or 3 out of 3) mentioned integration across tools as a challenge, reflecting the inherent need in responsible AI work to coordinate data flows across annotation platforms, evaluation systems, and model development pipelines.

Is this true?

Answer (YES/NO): YES